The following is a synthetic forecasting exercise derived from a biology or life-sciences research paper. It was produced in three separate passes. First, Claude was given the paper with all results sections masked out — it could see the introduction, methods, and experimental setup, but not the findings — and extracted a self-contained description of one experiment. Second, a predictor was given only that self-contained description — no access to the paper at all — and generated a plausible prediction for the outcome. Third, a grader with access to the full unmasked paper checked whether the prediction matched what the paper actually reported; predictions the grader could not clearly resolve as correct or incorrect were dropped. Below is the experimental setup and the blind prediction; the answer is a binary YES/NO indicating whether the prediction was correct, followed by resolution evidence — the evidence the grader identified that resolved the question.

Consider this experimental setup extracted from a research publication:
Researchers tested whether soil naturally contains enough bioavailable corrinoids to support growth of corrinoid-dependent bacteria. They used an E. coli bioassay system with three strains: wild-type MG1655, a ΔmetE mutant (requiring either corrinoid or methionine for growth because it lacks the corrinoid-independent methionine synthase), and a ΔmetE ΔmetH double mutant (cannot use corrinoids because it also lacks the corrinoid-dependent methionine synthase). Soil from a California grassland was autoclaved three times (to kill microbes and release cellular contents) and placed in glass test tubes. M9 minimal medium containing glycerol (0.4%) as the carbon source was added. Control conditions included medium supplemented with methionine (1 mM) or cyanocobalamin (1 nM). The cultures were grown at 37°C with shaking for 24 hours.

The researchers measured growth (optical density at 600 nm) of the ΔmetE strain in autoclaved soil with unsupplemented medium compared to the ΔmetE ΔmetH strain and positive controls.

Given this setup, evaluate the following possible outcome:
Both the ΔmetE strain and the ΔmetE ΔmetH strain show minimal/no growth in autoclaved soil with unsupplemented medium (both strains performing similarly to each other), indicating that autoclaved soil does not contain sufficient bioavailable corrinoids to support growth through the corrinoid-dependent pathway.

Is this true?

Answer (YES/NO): NO